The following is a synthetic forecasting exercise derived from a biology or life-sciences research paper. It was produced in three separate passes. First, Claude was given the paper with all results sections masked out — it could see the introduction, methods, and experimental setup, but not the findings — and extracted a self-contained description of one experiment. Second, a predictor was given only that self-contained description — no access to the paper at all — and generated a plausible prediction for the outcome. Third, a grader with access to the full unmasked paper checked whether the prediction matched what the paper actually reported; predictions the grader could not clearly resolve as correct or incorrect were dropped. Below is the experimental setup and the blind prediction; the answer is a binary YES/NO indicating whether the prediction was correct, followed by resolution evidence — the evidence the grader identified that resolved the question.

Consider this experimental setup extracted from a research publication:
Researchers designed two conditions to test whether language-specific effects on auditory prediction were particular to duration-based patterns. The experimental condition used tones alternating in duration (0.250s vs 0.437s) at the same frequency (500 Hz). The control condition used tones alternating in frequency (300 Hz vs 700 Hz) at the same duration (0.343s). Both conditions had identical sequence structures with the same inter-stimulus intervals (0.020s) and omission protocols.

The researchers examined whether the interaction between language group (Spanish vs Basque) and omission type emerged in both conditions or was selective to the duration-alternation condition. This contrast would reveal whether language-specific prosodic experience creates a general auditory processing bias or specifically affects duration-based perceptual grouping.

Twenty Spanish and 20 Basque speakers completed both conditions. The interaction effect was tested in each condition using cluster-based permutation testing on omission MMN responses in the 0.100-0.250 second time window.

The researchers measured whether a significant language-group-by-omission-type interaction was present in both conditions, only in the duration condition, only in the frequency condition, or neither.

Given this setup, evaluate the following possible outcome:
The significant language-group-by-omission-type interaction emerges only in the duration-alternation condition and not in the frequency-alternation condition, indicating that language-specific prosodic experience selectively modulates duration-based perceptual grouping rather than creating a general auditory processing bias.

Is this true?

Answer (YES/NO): YES